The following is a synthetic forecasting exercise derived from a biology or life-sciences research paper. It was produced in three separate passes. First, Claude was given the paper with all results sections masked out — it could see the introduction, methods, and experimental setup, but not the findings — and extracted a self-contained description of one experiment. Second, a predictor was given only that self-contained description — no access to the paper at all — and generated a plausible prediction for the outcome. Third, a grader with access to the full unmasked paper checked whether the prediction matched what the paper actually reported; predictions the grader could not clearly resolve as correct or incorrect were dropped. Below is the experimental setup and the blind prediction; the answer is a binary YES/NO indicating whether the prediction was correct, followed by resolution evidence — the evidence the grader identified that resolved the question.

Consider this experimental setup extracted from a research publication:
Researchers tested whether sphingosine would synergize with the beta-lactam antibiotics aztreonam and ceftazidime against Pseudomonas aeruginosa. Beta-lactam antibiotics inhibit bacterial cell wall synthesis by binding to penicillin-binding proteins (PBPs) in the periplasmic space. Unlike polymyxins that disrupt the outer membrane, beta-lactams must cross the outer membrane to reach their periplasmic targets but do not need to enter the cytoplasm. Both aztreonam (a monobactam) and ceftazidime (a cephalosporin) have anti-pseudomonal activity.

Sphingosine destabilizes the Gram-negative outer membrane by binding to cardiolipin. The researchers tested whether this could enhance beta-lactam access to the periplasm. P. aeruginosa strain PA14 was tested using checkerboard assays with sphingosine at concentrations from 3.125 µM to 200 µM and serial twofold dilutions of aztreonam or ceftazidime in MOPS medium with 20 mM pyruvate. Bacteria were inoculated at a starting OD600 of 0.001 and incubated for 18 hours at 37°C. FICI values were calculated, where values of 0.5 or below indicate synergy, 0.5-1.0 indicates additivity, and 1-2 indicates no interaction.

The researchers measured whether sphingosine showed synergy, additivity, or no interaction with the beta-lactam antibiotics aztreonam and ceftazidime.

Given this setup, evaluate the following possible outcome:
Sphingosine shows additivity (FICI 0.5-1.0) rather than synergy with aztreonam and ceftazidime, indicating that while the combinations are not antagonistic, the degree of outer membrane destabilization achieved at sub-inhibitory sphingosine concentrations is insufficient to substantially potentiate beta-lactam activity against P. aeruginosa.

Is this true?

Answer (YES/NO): NO